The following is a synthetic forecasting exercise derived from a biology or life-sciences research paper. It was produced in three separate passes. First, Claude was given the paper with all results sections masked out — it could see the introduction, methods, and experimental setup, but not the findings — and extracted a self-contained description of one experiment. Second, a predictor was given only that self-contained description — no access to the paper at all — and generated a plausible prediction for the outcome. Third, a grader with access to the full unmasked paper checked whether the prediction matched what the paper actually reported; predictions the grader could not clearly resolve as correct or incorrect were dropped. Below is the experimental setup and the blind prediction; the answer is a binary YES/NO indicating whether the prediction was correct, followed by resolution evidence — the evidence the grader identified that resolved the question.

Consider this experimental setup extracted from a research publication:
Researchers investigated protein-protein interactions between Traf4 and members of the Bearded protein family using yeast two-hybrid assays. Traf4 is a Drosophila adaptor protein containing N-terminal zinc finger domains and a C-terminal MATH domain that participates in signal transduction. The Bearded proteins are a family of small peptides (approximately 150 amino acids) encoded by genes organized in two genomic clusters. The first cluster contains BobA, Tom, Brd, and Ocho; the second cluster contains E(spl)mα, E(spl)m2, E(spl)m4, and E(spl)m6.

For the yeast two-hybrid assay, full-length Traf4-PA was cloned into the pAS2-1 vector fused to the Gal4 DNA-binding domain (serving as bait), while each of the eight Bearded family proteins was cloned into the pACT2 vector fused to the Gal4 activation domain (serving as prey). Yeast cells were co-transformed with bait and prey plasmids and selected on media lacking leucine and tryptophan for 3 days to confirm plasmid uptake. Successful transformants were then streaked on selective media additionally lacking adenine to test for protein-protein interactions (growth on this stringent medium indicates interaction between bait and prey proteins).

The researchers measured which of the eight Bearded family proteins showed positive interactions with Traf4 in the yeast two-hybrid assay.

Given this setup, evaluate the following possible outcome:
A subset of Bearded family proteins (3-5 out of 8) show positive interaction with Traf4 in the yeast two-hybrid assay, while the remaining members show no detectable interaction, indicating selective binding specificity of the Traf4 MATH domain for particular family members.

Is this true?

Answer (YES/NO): NO